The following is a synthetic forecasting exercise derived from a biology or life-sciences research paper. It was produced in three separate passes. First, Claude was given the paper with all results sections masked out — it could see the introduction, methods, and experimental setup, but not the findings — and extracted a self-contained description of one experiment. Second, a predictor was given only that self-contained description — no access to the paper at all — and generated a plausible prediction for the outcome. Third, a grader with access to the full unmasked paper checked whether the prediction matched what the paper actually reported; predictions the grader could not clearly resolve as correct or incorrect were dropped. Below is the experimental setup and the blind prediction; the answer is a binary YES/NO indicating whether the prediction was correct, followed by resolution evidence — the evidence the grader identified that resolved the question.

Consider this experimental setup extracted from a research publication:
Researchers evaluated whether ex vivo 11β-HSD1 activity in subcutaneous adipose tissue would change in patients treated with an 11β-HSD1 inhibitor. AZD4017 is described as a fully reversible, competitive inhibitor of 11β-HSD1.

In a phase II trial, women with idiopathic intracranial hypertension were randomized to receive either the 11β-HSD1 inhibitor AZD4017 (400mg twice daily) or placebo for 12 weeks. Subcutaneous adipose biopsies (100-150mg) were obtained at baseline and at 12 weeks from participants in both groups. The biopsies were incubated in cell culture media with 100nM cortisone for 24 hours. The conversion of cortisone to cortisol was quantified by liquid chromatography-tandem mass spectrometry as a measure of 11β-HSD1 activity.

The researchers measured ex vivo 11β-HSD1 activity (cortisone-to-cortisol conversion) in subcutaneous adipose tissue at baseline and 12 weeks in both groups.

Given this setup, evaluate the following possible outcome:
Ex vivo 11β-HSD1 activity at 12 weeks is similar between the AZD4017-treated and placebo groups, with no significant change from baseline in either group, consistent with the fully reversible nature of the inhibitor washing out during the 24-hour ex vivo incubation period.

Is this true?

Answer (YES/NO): YES